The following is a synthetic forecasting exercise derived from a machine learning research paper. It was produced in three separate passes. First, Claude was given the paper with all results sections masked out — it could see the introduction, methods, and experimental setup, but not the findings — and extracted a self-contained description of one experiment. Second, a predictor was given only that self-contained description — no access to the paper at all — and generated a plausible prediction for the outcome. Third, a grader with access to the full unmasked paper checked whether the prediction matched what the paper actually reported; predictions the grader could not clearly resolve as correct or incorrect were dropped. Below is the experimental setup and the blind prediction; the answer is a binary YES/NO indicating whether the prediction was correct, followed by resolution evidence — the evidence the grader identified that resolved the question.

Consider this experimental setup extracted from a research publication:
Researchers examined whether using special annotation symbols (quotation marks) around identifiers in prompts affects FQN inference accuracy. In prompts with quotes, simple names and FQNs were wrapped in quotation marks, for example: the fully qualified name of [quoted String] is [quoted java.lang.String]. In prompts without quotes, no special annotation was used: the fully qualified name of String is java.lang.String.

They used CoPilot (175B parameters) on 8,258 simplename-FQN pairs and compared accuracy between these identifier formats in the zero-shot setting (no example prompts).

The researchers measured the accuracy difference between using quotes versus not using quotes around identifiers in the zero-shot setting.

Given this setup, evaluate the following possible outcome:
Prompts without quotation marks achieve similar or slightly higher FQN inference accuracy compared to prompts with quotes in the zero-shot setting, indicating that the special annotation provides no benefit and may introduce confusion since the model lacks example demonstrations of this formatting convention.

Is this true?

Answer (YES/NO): NO